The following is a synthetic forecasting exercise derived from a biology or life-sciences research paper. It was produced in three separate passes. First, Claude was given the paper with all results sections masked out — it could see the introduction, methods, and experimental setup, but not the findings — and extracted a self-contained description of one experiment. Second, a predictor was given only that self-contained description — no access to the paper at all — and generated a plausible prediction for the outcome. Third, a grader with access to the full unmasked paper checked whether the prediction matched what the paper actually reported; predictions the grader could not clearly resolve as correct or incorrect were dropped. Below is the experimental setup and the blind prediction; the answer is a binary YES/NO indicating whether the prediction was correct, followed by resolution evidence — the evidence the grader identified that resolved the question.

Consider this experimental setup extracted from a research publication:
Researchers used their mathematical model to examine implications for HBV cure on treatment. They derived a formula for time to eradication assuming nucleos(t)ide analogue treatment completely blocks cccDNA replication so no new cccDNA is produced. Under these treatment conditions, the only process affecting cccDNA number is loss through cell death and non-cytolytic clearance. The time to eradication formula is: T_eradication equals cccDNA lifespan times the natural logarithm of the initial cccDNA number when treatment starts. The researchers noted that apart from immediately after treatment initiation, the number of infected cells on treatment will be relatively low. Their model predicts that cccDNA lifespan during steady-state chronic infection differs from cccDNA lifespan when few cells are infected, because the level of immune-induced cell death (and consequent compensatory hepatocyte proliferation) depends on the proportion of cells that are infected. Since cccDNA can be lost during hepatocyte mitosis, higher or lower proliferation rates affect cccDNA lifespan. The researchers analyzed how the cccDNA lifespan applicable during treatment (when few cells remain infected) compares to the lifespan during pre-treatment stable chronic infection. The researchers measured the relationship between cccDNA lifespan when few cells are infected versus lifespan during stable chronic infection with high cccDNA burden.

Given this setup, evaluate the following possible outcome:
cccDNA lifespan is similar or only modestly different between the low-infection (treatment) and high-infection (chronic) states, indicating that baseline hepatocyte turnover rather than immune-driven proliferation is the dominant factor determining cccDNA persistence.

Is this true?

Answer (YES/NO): NO